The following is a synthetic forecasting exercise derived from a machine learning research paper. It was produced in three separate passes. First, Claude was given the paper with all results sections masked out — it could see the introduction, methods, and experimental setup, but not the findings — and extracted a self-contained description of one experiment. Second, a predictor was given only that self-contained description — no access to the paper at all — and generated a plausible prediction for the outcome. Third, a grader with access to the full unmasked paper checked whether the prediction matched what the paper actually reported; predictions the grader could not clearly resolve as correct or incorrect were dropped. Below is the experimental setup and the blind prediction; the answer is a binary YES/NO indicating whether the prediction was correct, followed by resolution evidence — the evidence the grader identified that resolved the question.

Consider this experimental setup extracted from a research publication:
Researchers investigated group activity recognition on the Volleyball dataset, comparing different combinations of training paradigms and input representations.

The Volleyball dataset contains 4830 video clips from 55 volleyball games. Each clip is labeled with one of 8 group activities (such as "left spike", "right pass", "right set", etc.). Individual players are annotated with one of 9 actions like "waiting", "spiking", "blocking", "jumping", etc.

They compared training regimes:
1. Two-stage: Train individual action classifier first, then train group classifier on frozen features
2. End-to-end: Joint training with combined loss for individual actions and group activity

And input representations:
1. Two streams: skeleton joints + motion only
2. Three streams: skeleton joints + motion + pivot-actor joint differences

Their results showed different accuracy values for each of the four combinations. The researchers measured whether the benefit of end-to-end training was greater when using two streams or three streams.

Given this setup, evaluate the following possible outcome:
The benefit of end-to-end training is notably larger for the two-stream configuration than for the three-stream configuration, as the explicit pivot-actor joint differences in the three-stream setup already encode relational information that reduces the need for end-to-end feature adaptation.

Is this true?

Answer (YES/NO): NO